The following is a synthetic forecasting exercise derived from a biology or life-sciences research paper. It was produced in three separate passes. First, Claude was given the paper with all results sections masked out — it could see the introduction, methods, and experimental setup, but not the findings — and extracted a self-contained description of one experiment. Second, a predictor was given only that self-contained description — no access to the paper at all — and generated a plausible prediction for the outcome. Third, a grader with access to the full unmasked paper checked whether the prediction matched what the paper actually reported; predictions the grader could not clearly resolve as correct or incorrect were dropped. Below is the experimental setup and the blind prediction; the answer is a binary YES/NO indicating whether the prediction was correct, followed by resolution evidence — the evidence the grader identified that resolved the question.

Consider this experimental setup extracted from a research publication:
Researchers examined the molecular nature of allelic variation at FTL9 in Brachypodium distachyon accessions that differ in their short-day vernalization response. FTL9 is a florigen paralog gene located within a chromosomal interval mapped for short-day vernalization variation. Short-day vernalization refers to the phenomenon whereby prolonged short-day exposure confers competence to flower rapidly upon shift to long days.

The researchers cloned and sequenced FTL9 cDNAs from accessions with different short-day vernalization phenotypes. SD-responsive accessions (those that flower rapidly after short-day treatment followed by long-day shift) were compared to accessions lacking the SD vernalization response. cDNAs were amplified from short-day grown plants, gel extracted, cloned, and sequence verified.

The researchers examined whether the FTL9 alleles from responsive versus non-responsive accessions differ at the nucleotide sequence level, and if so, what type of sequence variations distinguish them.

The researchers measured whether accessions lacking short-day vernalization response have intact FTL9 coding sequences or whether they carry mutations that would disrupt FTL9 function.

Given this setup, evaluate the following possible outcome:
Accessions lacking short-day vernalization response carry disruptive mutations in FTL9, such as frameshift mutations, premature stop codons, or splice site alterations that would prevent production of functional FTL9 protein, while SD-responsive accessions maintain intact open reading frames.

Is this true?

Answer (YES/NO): NO